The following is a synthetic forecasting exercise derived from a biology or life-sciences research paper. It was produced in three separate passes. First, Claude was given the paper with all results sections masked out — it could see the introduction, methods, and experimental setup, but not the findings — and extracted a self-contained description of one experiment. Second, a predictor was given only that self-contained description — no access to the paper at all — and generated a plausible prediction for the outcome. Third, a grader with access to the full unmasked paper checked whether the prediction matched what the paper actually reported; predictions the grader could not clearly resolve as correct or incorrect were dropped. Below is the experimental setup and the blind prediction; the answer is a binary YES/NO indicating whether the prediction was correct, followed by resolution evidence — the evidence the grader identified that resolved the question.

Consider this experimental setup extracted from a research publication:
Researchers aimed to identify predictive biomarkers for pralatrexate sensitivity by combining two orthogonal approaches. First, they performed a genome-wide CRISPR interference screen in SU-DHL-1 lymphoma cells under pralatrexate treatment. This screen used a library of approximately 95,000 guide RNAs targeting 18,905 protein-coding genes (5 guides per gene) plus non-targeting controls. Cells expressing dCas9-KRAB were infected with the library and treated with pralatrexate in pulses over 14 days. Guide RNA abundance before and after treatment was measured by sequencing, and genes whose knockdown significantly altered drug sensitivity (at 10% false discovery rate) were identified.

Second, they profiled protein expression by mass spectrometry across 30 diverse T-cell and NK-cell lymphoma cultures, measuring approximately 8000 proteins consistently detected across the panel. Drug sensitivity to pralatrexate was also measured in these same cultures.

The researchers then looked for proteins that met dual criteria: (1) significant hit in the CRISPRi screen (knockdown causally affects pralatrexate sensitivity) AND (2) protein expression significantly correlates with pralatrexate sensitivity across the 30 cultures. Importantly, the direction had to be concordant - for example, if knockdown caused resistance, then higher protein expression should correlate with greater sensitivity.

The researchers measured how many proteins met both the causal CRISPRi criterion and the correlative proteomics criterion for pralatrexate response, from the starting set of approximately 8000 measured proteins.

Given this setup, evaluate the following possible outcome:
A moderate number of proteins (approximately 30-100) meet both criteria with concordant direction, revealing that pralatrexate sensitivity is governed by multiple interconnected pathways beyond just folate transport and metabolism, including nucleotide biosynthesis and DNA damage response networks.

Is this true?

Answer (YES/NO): NO